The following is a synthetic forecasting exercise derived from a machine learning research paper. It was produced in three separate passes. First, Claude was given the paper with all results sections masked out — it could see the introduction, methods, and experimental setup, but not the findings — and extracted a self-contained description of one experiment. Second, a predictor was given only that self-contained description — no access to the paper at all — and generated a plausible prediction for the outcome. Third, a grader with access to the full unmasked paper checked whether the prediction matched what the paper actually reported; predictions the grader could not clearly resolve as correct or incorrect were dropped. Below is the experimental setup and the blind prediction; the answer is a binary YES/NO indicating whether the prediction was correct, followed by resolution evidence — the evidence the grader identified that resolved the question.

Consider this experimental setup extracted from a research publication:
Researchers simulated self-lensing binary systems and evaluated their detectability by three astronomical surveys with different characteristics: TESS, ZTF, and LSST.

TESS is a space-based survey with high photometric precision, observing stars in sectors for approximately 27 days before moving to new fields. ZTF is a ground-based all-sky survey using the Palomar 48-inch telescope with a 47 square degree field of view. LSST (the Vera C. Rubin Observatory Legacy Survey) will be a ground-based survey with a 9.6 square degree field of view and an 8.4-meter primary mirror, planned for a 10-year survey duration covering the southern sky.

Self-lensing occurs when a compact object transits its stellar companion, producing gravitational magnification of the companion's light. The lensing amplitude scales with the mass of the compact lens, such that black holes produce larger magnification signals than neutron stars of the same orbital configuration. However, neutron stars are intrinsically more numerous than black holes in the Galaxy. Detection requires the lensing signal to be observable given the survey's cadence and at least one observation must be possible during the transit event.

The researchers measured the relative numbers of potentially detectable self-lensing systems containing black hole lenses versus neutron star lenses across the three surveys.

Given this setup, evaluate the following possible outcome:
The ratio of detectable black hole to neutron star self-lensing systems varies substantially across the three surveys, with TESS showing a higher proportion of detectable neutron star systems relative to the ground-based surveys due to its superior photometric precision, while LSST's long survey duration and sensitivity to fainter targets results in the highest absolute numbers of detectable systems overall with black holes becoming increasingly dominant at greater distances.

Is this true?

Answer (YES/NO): NO